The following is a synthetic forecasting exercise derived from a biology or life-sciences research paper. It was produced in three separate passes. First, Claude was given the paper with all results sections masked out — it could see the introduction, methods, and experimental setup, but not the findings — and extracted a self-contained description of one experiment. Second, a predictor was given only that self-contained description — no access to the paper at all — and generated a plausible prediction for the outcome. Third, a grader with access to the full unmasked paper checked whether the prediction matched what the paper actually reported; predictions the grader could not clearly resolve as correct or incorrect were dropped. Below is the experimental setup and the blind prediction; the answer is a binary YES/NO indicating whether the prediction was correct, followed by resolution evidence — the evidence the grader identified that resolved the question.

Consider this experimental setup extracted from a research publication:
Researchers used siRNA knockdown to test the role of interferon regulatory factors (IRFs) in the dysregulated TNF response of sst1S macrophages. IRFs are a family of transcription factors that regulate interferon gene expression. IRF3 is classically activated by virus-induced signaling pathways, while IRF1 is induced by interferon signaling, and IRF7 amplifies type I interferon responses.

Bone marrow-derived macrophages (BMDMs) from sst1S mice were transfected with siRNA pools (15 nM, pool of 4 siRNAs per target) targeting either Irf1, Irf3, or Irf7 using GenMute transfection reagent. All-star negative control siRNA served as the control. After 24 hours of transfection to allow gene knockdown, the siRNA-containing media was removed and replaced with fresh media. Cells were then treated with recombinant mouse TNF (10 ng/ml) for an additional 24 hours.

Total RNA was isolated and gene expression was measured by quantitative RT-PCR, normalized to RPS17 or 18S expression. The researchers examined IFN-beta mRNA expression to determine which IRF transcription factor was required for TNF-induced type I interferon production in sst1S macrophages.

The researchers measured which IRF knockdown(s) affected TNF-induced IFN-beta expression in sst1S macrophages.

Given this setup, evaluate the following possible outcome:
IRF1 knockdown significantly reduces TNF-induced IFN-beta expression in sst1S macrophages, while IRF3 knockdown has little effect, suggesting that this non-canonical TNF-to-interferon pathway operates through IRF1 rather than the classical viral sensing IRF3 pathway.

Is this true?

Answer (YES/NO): NO